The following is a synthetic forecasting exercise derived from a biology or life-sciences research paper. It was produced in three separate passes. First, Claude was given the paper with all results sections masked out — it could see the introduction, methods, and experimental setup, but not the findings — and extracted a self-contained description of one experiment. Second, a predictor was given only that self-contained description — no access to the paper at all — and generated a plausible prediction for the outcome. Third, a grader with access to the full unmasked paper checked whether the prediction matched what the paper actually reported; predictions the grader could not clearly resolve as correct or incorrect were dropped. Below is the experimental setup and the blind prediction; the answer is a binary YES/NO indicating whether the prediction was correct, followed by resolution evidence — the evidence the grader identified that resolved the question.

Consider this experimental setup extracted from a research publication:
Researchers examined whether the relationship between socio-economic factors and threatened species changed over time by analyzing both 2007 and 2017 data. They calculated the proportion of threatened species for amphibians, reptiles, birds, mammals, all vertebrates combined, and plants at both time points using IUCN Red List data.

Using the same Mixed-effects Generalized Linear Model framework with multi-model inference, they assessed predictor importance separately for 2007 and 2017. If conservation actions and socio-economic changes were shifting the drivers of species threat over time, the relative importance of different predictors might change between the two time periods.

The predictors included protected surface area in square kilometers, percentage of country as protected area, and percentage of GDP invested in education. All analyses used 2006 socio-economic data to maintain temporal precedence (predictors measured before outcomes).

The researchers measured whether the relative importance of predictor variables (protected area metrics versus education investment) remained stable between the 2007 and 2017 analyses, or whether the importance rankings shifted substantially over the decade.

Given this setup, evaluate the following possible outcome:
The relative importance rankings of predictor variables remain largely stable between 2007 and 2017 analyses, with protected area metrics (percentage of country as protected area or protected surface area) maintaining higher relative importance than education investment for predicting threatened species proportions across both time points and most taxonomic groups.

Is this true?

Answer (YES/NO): NO